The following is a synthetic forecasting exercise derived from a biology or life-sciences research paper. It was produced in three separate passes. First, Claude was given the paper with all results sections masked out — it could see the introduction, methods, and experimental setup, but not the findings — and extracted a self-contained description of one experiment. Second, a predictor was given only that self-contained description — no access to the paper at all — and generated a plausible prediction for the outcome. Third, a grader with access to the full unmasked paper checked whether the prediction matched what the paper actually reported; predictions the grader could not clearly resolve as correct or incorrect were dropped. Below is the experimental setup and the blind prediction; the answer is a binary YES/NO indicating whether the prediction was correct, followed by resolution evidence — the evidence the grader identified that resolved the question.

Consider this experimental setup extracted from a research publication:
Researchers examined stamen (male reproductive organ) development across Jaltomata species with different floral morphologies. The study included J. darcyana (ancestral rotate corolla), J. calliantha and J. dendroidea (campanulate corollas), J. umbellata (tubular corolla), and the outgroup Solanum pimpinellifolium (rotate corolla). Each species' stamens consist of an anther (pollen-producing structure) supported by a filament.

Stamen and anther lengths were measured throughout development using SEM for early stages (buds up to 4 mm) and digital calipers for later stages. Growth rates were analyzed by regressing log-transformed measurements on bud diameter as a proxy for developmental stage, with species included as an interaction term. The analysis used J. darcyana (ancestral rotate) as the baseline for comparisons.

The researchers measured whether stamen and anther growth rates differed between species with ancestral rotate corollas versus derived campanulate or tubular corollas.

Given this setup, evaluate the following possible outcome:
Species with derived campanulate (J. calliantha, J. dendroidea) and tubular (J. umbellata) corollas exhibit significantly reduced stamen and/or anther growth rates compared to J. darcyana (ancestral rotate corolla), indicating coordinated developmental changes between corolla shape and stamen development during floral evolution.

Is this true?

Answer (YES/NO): NO